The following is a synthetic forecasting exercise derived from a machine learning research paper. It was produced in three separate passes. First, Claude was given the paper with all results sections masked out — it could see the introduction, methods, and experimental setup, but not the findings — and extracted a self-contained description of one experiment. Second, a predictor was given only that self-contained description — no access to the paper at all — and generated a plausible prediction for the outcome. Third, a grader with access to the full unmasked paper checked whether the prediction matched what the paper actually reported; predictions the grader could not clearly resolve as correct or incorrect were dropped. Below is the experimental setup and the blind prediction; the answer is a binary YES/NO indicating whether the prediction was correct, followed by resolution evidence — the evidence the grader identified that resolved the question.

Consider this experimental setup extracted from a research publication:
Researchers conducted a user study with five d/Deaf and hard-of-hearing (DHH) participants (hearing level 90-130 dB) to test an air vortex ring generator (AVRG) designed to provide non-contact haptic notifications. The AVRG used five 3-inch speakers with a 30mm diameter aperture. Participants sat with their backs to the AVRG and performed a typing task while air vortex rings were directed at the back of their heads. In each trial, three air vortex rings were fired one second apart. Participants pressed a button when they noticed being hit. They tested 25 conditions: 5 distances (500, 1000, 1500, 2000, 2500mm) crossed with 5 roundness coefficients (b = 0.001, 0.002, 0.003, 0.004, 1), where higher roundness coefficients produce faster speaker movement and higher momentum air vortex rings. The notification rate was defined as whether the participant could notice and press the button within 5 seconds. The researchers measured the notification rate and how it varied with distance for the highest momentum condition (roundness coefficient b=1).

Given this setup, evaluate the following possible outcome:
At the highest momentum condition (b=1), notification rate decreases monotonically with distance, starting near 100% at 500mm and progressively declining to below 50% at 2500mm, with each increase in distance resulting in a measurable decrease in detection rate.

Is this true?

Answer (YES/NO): NO